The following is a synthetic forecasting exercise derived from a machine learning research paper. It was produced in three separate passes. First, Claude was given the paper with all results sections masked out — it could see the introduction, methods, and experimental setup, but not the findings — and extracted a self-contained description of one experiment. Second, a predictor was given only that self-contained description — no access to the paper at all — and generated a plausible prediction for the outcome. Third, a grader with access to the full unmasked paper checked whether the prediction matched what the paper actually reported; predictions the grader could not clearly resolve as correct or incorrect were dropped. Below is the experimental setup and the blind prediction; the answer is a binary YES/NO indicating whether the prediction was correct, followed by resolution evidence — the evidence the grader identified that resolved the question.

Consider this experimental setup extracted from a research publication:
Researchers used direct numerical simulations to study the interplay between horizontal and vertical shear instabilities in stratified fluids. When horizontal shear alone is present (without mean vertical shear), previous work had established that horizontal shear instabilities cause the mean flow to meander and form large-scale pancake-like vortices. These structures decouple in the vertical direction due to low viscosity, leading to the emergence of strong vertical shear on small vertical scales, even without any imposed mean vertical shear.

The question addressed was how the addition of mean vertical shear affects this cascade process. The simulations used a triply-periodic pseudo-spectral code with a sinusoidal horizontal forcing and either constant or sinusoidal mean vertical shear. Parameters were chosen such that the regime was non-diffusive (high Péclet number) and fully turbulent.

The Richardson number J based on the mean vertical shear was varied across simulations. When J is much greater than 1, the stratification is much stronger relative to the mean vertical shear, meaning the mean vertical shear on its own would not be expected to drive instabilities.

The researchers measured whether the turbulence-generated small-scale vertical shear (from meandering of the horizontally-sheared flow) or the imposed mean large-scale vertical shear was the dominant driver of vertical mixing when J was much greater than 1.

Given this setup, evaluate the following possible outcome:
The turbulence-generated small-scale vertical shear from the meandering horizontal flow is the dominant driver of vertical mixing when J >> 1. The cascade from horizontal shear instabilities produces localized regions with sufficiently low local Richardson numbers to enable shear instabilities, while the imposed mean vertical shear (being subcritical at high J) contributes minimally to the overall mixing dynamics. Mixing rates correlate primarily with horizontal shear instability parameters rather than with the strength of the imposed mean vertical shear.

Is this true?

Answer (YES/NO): YES